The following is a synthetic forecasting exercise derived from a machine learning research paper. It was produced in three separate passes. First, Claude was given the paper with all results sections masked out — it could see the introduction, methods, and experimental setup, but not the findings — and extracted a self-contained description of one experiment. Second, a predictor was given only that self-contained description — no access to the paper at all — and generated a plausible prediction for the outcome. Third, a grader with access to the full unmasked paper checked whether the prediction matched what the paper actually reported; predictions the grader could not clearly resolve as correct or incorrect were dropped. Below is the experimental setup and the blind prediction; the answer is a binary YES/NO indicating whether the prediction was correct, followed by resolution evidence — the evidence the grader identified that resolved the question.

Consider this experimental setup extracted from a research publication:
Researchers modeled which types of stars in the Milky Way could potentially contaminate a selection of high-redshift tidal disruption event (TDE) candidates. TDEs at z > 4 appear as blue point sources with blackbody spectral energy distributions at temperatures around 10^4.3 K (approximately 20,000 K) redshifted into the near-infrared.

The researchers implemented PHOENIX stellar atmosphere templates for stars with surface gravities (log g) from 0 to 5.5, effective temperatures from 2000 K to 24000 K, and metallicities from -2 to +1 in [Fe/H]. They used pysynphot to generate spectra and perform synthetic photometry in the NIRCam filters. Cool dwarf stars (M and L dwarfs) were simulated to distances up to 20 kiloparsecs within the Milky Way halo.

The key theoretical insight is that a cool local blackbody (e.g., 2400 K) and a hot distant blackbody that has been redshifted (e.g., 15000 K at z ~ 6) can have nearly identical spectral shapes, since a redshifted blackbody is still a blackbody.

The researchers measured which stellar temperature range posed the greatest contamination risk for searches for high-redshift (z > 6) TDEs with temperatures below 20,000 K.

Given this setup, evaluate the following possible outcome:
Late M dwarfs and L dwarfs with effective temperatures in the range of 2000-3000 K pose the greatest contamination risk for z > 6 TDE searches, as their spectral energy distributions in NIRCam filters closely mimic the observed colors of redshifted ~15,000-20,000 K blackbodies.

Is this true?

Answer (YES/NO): NO